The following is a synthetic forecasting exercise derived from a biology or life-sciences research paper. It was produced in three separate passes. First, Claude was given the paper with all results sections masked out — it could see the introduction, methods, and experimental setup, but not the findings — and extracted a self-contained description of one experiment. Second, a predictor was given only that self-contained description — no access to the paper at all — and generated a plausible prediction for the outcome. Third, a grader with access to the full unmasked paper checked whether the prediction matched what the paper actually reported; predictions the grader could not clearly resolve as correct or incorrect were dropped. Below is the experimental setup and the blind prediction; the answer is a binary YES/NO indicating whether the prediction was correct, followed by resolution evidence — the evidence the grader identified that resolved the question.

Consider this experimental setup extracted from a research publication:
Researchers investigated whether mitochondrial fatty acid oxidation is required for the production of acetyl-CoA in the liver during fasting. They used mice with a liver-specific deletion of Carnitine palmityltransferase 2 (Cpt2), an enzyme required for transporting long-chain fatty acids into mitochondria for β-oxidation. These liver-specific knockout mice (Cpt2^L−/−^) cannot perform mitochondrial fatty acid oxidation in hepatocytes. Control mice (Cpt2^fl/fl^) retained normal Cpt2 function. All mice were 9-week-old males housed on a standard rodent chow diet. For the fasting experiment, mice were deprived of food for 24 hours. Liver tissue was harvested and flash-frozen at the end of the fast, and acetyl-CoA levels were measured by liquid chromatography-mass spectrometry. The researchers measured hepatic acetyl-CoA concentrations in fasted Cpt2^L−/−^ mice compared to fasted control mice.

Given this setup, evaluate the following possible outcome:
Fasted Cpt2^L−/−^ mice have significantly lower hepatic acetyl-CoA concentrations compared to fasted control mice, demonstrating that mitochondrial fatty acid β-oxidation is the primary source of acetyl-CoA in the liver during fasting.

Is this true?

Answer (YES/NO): YES